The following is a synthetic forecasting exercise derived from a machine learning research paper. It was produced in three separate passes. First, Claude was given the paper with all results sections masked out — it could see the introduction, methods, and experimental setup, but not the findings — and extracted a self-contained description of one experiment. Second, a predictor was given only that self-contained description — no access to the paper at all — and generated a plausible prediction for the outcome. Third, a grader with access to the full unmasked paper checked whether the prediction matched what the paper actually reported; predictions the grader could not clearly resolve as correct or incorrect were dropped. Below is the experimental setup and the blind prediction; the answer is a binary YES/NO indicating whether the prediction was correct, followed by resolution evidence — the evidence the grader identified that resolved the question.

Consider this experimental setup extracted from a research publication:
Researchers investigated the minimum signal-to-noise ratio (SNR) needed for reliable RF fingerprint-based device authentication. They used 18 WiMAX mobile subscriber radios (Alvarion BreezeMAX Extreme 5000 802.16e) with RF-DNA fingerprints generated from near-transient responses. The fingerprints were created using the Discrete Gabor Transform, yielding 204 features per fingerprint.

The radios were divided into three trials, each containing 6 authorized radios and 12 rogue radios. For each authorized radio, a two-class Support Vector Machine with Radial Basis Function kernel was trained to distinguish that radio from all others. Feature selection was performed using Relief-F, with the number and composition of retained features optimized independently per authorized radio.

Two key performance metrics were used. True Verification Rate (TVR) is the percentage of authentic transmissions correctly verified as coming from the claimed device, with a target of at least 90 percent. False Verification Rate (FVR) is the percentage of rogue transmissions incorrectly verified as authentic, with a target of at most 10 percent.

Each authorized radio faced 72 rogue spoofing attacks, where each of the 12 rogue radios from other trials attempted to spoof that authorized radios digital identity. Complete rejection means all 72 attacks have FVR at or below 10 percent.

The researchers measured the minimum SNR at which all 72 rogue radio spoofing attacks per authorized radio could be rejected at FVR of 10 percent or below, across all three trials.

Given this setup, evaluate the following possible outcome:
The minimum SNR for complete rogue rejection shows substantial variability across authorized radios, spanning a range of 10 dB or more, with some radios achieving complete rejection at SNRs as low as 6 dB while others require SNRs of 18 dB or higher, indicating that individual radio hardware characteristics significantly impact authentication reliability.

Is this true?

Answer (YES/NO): NO